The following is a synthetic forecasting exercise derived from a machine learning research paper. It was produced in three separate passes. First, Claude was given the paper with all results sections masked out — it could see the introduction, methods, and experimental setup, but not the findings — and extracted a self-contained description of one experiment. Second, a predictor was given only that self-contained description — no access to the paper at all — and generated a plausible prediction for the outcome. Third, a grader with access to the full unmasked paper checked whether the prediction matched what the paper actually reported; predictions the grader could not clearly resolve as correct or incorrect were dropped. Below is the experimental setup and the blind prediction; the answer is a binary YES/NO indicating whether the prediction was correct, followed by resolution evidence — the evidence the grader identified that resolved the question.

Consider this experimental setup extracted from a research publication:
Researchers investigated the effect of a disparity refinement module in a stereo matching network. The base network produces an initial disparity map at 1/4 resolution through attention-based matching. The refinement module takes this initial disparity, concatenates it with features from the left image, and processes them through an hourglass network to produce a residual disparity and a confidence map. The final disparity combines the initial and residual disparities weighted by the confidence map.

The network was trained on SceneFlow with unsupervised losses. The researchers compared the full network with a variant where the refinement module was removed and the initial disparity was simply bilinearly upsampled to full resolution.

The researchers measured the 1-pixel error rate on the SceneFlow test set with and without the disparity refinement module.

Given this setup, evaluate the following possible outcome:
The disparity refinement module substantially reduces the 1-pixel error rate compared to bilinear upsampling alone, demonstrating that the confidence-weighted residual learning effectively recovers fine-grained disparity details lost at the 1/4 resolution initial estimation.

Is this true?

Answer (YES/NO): NO